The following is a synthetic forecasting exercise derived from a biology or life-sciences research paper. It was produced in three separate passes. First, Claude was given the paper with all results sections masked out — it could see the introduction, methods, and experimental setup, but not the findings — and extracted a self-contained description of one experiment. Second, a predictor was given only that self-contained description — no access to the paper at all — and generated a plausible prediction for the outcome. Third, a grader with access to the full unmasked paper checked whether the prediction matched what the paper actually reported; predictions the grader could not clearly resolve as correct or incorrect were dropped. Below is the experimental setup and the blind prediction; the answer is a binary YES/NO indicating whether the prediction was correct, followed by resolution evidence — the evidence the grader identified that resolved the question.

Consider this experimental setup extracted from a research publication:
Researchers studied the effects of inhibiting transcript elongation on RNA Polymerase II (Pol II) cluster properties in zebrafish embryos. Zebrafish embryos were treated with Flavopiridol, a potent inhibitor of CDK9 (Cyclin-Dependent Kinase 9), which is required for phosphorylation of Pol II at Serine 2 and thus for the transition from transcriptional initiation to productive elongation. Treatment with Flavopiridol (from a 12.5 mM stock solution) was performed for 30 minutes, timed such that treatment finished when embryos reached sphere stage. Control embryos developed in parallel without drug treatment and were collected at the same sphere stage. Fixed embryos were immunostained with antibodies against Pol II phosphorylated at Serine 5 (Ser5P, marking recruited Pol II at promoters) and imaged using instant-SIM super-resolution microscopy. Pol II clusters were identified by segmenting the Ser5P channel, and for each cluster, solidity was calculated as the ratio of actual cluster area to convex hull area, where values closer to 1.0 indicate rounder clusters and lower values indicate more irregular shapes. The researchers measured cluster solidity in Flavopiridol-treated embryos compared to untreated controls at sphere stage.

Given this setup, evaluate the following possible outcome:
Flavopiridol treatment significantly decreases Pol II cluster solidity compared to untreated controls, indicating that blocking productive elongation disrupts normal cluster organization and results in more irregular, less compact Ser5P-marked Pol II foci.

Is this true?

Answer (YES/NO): NO